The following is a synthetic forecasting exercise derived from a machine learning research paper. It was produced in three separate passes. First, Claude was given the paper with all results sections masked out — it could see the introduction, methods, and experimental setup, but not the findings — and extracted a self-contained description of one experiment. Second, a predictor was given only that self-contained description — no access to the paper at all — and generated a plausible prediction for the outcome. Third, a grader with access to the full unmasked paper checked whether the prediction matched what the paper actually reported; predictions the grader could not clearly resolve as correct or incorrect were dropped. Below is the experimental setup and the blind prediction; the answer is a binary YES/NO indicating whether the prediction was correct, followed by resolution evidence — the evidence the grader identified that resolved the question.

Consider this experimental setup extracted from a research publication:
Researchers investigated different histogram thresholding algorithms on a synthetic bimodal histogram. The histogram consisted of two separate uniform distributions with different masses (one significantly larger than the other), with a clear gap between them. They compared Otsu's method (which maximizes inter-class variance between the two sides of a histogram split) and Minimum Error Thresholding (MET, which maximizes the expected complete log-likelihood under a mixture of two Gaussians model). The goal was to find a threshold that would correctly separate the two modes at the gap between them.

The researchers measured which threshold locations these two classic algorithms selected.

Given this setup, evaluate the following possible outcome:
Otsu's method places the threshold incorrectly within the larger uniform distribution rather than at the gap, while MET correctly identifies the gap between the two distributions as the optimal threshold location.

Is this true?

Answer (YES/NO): NO